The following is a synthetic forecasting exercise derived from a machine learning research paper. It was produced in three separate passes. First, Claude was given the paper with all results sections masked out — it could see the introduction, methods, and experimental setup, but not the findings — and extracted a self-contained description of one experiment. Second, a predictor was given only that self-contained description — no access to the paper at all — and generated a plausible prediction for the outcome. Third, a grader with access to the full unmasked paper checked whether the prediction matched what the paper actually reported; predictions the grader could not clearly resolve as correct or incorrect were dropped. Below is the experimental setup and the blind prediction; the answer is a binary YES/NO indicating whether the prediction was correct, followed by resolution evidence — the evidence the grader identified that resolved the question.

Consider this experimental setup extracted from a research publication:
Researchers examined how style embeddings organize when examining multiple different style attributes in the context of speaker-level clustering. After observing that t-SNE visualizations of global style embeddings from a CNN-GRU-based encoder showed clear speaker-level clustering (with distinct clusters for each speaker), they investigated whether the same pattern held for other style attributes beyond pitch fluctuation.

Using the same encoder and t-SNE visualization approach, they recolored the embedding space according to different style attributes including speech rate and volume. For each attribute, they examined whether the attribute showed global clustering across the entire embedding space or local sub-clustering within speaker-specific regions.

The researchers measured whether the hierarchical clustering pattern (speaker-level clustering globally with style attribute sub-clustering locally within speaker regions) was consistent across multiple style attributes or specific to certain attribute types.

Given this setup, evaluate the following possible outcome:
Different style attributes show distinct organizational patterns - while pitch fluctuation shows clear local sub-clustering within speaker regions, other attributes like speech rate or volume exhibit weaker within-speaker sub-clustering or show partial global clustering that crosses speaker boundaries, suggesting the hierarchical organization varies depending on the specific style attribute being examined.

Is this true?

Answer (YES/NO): NO